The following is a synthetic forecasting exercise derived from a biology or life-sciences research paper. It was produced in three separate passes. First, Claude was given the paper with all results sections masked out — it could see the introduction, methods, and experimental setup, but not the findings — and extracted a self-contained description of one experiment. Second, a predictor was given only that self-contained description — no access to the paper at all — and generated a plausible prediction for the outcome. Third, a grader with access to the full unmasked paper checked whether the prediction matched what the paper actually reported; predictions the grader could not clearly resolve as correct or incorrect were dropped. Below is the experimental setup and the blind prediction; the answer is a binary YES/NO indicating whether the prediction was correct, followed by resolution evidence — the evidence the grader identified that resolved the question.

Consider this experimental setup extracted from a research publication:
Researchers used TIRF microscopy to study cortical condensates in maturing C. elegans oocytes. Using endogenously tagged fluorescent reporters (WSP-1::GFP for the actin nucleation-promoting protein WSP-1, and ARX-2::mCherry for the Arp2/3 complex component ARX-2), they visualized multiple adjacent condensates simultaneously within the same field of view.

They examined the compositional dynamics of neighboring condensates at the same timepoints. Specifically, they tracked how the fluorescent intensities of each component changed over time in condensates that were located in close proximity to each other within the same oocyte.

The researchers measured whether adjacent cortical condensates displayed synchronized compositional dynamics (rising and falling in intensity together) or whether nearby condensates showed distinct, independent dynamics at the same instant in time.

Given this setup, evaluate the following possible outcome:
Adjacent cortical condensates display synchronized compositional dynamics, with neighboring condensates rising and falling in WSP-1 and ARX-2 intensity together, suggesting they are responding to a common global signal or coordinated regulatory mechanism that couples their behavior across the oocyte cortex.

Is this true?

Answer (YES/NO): NO